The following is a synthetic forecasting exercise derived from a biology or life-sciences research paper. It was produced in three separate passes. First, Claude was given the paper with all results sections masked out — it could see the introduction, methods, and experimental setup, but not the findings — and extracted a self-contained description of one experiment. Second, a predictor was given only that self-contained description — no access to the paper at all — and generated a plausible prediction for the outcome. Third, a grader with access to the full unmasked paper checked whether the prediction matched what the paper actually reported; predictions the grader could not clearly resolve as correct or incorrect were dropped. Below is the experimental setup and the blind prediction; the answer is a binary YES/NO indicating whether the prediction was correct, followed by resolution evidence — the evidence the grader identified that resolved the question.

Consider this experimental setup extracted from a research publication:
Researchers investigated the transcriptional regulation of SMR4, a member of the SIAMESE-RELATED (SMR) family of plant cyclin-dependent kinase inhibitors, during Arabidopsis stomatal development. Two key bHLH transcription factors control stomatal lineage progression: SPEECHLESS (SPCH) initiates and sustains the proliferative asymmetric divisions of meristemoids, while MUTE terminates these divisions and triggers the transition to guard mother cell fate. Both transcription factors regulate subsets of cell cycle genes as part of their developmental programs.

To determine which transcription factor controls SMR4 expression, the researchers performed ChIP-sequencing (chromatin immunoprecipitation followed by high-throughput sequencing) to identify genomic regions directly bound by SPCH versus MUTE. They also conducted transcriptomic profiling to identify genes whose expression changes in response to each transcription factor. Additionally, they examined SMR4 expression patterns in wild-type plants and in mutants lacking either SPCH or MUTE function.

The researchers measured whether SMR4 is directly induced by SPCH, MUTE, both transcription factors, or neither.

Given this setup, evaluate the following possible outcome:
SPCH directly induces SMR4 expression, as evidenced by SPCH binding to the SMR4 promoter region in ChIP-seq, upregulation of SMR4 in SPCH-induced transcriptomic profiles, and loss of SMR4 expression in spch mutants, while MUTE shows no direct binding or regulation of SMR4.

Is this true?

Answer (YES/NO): NO